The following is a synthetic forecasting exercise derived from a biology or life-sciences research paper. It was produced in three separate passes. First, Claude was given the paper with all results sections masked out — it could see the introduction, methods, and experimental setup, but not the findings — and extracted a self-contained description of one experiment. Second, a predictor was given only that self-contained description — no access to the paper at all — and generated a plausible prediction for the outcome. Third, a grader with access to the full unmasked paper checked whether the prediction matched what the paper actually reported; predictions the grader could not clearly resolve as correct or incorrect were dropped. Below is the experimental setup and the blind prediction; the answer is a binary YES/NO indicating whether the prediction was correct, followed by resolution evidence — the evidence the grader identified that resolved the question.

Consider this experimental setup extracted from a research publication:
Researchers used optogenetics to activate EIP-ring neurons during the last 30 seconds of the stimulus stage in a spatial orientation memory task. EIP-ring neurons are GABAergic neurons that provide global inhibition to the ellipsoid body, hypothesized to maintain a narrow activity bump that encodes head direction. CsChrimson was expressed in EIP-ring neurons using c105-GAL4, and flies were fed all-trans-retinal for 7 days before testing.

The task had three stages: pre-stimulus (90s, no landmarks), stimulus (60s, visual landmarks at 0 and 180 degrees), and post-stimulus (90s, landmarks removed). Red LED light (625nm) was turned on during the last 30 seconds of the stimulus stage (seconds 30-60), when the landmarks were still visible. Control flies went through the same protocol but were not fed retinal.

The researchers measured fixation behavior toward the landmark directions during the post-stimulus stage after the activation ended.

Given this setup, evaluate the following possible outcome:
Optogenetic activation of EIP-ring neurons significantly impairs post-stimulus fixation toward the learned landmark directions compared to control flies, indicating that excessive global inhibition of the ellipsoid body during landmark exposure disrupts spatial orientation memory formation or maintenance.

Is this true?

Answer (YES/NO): NO